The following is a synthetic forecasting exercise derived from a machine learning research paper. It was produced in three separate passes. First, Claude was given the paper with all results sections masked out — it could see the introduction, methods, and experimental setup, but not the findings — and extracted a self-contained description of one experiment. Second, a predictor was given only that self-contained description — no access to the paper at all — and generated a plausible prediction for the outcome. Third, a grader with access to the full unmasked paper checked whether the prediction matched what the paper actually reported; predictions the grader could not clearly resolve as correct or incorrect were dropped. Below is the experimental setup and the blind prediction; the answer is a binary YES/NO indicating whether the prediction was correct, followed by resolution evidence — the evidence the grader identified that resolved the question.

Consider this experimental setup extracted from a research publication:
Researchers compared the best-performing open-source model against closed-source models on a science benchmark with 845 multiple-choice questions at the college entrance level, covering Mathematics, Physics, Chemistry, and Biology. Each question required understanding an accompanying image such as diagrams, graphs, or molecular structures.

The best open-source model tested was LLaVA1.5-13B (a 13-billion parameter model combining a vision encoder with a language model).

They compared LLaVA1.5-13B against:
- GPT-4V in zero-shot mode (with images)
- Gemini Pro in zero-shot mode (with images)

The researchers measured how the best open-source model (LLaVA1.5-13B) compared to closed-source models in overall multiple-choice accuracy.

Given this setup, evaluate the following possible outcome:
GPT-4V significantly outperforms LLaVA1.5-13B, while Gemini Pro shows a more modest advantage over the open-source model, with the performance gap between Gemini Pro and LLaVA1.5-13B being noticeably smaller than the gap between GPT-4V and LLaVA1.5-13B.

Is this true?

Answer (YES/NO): YES